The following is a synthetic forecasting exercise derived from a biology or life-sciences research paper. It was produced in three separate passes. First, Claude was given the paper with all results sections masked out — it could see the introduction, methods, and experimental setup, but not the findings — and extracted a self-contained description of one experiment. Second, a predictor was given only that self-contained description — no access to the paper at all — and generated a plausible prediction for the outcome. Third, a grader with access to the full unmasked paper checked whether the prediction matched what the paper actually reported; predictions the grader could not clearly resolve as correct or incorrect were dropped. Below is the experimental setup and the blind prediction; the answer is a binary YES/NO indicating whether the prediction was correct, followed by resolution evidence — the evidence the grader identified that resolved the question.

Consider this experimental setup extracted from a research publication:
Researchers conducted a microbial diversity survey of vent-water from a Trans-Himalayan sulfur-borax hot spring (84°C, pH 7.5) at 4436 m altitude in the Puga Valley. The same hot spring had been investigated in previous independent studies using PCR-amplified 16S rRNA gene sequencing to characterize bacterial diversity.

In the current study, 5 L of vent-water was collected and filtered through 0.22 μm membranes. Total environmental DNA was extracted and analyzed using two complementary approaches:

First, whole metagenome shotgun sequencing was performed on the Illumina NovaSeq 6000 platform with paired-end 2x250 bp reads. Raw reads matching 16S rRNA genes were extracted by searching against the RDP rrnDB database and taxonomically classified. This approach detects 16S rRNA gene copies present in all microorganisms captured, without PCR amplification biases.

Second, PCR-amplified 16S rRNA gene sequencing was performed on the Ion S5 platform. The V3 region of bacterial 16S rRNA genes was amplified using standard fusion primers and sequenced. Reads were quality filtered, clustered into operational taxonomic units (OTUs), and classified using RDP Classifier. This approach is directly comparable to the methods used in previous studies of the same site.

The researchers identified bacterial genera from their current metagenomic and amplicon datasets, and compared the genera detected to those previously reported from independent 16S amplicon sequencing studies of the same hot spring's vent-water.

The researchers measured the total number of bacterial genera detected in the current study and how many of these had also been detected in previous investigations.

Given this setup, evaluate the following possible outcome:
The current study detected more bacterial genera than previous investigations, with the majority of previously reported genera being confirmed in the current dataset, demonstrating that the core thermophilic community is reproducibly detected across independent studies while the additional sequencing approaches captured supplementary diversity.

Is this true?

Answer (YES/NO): NO